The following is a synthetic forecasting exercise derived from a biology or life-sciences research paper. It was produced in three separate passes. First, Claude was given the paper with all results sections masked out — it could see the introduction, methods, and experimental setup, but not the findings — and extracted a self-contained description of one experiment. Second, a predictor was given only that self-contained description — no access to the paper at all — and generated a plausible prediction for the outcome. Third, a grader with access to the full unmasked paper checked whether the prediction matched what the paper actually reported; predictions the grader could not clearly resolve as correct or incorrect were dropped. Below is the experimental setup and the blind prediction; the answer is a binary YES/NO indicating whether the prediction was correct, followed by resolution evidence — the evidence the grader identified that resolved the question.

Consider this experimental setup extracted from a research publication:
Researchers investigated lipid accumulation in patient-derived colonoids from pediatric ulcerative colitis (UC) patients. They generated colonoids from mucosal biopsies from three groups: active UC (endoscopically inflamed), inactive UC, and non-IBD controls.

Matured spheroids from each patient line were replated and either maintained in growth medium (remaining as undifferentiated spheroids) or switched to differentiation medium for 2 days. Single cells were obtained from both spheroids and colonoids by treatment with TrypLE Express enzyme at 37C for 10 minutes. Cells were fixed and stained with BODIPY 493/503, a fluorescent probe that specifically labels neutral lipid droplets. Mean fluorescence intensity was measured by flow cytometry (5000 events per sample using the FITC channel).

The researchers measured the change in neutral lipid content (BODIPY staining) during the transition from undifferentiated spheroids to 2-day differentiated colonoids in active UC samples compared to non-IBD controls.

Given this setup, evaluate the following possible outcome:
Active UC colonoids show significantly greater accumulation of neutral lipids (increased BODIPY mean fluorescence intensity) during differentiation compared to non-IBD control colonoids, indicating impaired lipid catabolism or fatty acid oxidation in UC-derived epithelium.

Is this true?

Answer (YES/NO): NO